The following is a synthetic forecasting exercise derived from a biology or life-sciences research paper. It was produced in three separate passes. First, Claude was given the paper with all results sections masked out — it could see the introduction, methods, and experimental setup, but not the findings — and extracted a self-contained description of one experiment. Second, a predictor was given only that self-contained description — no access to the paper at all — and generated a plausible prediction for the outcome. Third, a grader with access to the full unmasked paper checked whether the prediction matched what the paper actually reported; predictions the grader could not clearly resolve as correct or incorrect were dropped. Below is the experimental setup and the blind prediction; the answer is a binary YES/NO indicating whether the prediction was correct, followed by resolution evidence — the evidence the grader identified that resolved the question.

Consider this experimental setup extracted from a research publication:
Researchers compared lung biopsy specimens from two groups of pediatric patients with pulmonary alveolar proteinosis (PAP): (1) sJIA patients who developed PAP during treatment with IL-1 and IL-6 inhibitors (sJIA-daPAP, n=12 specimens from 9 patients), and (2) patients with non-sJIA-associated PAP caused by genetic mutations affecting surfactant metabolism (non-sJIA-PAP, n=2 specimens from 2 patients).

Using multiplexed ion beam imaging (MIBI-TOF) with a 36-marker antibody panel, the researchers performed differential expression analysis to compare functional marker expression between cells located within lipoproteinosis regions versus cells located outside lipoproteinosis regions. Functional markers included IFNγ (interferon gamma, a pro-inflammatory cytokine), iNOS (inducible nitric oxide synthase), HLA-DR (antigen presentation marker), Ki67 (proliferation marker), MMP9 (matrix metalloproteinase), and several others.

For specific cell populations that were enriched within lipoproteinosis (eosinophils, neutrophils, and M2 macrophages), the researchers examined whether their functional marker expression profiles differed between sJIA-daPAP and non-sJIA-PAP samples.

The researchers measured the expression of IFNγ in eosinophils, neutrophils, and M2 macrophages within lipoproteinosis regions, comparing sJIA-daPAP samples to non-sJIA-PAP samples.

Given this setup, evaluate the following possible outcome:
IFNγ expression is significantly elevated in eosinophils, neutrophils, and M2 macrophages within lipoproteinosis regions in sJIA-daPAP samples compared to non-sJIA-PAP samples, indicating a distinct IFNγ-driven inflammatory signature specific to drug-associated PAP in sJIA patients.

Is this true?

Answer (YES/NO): YES